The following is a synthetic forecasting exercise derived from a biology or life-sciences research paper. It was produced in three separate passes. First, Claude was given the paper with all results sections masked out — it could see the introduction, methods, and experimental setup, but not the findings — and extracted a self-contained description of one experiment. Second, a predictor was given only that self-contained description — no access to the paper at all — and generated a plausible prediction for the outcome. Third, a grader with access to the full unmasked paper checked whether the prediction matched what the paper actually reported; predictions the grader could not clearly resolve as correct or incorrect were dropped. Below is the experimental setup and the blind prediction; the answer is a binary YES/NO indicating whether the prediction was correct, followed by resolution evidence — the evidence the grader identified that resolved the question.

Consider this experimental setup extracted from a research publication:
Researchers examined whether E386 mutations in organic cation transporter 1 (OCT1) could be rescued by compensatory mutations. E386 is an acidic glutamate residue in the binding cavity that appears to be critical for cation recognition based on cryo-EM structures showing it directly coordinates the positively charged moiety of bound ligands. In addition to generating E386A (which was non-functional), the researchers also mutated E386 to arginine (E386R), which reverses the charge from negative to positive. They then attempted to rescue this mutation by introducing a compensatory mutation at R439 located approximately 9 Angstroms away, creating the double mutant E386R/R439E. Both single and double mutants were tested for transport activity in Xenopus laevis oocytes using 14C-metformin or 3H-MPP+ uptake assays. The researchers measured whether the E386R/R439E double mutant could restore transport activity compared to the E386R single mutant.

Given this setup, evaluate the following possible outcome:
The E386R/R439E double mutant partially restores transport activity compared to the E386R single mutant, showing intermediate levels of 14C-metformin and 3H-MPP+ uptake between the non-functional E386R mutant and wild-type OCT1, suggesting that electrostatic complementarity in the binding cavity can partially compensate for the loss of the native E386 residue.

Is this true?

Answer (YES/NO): NO